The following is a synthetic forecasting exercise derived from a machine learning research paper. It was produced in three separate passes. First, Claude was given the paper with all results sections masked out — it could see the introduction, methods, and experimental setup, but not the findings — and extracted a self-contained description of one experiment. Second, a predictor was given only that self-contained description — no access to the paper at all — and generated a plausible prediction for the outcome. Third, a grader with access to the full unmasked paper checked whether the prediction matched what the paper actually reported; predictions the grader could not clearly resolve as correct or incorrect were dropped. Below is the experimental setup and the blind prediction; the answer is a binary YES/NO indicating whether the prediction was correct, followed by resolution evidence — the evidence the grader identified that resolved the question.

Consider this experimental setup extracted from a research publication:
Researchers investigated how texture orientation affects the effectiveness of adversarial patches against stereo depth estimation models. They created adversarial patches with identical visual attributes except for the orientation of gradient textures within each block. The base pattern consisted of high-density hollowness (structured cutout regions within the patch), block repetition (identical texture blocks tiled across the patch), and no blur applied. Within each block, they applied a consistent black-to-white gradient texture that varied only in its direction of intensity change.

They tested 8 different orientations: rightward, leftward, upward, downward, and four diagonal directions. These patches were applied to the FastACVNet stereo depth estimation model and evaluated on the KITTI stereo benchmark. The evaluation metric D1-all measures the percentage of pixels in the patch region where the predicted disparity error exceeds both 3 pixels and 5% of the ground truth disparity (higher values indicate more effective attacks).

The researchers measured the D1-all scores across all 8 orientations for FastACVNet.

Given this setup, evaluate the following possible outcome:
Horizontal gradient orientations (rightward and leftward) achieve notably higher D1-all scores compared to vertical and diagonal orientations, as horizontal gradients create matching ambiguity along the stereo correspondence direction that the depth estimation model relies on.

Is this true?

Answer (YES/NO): NO